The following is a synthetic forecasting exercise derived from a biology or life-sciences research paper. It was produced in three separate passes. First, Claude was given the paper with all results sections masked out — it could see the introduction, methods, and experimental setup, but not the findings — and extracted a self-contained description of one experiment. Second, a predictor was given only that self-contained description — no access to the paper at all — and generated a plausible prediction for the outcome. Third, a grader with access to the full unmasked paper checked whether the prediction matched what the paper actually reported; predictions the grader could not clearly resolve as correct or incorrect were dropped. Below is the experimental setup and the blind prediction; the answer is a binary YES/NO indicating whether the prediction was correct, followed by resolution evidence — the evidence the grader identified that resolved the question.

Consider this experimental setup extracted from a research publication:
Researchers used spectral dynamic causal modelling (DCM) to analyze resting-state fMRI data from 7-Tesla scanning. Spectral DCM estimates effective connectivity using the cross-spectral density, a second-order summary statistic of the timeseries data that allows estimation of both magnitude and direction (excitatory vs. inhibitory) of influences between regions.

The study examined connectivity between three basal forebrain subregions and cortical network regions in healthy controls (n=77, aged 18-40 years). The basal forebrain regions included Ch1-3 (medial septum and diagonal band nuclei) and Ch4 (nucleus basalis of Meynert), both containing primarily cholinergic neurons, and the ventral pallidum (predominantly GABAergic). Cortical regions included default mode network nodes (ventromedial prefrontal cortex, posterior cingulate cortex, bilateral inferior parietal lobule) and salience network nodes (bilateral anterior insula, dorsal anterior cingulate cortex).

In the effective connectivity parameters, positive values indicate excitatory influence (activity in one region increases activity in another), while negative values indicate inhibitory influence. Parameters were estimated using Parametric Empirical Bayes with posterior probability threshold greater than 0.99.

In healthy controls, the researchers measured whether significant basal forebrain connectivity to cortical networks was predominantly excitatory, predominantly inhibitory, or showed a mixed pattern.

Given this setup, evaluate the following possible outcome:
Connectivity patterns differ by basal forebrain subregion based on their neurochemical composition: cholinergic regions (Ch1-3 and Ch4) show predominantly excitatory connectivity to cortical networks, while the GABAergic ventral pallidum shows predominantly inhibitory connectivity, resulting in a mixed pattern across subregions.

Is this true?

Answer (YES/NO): NO